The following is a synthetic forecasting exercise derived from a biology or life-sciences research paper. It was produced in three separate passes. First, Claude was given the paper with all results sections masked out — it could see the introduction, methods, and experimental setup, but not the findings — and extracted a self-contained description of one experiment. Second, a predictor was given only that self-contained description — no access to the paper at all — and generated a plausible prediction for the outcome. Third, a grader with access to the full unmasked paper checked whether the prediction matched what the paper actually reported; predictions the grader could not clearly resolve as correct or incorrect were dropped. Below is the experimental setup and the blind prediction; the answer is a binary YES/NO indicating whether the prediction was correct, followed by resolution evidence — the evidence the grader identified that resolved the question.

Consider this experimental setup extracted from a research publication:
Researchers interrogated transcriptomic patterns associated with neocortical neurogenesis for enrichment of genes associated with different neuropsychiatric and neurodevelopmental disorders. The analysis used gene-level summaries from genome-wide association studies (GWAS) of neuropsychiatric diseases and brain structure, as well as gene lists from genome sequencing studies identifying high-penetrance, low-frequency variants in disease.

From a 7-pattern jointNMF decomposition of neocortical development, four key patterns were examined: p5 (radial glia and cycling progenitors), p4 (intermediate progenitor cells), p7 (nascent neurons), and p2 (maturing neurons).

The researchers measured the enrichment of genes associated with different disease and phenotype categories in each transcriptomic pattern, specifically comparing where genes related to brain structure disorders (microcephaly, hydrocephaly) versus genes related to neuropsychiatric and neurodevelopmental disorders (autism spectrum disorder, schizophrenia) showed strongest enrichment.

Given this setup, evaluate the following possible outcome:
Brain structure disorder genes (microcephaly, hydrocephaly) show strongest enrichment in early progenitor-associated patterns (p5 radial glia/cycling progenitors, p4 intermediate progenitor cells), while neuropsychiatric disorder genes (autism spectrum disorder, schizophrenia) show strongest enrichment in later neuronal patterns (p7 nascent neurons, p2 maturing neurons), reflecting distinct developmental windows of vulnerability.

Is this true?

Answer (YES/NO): YES